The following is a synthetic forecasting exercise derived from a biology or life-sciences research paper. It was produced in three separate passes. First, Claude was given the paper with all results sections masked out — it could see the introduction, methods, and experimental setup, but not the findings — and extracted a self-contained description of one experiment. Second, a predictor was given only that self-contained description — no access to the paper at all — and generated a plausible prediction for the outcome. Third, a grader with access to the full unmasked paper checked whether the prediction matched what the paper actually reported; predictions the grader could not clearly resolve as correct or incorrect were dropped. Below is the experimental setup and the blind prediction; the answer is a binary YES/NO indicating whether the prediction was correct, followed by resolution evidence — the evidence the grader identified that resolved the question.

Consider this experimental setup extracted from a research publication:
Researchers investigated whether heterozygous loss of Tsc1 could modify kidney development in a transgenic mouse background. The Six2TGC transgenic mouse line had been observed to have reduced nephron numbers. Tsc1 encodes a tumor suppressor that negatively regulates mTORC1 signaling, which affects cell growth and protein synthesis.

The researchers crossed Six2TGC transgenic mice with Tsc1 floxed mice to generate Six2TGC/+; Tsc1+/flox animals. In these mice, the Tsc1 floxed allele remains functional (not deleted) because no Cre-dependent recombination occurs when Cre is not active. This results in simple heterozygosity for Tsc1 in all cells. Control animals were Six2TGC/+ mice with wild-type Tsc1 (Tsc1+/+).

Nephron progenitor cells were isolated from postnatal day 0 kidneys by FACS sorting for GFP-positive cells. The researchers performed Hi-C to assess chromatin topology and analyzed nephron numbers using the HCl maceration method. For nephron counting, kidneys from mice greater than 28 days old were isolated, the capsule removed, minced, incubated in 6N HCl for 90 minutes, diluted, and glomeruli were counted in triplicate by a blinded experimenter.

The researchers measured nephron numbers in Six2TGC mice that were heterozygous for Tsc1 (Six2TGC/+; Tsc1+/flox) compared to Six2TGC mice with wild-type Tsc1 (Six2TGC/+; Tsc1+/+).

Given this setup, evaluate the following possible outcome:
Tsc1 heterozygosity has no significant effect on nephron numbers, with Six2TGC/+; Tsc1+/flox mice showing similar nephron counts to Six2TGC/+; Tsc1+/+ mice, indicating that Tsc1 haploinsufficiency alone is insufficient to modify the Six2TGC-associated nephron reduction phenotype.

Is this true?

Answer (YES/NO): NO